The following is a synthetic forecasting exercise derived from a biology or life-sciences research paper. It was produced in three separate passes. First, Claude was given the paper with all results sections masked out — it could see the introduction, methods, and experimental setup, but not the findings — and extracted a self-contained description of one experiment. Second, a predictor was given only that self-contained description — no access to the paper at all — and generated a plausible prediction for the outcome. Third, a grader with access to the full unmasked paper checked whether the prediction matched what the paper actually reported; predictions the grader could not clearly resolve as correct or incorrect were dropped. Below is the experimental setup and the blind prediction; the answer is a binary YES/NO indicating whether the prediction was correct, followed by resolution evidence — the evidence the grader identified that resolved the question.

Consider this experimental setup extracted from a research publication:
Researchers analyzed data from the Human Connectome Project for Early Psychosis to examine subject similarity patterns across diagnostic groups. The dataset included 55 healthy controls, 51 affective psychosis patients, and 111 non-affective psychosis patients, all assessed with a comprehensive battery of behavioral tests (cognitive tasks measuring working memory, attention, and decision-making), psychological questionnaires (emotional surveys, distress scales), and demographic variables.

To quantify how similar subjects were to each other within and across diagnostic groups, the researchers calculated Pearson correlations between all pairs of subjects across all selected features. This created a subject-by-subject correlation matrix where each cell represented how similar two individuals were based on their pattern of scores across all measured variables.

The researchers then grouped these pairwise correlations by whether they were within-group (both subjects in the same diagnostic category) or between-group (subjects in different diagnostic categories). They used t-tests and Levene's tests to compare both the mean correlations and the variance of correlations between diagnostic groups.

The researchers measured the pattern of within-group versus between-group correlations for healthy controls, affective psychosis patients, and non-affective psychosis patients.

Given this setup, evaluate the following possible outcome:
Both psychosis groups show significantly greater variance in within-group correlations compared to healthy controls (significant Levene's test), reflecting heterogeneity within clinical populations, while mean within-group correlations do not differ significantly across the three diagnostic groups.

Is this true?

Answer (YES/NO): NO